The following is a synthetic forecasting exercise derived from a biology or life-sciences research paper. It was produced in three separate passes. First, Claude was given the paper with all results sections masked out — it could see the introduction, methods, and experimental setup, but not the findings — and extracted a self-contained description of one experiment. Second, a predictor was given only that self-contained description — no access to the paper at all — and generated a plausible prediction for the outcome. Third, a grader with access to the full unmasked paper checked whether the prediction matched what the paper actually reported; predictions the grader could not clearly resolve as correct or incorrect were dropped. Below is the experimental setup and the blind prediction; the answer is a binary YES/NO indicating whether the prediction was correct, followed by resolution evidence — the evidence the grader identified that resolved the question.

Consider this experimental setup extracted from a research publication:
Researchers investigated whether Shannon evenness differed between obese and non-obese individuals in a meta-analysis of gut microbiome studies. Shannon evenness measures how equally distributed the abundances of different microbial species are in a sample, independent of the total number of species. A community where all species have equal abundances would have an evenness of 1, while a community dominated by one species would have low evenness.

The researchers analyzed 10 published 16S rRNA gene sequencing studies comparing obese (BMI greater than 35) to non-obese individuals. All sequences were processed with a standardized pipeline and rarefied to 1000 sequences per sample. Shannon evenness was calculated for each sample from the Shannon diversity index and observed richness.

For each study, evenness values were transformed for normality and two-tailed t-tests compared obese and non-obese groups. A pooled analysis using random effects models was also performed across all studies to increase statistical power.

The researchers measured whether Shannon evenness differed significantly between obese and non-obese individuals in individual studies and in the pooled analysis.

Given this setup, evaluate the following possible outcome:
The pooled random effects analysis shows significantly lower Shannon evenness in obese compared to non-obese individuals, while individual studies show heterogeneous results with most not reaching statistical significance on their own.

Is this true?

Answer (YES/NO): YES